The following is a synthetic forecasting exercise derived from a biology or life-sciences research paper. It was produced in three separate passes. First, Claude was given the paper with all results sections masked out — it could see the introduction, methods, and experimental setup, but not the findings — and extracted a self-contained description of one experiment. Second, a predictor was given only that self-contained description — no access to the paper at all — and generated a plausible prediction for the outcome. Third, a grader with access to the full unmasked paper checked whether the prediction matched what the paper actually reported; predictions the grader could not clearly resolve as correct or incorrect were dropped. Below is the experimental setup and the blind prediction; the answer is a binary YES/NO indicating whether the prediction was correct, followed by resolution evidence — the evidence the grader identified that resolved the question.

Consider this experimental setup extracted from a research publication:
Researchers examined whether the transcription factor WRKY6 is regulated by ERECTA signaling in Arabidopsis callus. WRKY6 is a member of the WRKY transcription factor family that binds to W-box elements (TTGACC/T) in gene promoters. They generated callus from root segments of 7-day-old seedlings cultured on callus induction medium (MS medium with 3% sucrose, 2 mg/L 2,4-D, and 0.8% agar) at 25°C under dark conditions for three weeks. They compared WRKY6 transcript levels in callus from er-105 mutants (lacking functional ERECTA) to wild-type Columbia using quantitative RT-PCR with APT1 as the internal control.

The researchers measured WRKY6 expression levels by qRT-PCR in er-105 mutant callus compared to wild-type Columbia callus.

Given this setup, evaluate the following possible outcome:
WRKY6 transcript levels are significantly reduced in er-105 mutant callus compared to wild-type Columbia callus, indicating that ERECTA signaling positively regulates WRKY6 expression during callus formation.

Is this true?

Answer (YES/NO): YES